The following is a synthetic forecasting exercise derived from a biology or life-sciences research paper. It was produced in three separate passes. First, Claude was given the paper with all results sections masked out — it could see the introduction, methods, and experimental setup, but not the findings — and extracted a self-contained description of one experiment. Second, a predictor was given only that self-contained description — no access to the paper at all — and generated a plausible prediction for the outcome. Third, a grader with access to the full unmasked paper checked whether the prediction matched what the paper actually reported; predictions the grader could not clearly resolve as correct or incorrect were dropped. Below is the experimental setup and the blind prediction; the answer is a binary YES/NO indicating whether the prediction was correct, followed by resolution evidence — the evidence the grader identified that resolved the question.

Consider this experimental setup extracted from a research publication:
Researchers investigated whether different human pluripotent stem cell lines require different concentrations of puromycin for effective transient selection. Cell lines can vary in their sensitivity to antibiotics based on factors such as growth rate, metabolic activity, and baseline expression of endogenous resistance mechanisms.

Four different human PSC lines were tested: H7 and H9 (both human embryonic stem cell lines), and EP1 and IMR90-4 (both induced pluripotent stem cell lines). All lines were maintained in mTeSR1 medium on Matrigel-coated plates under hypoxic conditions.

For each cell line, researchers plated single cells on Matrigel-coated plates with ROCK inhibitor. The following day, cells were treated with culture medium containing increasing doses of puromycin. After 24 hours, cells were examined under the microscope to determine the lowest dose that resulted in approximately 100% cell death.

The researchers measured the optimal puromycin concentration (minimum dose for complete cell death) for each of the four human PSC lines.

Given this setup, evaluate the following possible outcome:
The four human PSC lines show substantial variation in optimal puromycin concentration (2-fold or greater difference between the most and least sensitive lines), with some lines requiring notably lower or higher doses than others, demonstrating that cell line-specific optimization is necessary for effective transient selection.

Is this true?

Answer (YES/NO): NO